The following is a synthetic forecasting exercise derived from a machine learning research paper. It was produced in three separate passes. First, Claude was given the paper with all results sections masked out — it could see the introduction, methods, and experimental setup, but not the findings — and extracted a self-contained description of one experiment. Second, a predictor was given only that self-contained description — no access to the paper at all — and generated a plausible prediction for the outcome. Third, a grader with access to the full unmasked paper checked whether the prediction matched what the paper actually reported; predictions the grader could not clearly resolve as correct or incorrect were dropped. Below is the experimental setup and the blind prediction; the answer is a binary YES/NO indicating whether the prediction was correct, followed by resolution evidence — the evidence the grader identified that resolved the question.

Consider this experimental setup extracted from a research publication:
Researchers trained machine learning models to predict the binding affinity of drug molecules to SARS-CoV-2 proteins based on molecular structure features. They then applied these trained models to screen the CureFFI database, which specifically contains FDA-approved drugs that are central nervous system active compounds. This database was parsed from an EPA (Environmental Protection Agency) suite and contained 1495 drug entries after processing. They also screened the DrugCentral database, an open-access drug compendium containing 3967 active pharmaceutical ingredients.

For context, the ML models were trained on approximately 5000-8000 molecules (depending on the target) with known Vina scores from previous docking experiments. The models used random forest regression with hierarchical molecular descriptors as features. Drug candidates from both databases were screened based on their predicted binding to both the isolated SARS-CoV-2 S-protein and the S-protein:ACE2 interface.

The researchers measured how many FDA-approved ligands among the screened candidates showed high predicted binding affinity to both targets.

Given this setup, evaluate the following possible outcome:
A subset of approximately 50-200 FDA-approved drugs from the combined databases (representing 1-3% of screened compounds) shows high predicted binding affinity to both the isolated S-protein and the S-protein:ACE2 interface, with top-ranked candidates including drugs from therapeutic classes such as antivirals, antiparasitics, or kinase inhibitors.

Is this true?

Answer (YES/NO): NO